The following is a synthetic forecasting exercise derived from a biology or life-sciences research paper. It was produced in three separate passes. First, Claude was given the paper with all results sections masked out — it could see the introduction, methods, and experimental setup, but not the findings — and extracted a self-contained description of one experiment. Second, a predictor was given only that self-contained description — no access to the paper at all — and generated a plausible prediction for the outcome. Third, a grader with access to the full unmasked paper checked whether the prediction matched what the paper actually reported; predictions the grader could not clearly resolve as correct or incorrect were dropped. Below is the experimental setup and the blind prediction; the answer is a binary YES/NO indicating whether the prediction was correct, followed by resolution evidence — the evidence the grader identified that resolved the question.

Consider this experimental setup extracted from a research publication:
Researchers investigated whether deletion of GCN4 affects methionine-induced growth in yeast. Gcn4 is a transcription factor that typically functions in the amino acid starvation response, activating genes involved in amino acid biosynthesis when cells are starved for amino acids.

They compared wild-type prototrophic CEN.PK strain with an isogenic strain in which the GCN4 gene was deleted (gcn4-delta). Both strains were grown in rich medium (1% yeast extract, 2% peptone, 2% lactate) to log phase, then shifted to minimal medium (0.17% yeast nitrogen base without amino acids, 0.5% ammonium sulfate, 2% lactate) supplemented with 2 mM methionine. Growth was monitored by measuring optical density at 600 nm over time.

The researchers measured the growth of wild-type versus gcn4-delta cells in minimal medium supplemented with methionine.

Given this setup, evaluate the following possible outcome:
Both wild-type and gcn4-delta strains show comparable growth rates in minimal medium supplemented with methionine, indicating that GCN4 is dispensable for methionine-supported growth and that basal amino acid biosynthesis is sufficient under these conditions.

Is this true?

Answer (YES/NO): NO